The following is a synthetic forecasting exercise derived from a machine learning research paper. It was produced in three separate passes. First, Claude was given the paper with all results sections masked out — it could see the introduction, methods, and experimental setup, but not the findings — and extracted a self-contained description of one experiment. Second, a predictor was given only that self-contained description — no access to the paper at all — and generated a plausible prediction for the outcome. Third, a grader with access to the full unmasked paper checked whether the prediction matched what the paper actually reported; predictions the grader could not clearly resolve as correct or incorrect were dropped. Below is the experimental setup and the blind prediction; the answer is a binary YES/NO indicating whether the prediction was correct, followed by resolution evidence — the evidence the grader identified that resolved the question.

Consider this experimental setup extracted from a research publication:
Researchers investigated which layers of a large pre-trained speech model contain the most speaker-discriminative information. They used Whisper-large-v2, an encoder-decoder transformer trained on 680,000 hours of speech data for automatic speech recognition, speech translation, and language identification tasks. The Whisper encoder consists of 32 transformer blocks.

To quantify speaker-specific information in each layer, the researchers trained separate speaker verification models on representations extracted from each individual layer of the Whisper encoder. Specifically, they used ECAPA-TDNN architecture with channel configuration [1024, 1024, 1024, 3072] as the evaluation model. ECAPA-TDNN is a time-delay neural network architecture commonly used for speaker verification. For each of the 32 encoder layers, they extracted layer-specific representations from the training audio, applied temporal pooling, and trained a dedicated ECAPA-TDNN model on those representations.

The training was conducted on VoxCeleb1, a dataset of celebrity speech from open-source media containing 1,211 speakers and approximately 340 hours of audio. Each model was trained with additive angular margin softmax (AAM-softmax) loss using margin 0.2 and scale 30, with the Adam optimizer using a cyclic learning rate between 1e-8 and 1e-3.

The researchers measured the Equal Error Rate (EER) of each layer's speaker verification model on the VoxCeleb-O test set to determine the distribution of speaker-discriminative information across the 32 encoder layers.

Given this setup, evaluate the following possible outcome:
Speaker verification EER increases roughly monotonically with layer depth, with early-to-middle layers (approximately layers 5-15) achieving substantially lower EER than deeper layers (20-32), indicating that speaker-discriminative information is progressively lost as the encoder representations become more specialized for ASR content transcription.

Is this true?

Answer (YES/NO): NO